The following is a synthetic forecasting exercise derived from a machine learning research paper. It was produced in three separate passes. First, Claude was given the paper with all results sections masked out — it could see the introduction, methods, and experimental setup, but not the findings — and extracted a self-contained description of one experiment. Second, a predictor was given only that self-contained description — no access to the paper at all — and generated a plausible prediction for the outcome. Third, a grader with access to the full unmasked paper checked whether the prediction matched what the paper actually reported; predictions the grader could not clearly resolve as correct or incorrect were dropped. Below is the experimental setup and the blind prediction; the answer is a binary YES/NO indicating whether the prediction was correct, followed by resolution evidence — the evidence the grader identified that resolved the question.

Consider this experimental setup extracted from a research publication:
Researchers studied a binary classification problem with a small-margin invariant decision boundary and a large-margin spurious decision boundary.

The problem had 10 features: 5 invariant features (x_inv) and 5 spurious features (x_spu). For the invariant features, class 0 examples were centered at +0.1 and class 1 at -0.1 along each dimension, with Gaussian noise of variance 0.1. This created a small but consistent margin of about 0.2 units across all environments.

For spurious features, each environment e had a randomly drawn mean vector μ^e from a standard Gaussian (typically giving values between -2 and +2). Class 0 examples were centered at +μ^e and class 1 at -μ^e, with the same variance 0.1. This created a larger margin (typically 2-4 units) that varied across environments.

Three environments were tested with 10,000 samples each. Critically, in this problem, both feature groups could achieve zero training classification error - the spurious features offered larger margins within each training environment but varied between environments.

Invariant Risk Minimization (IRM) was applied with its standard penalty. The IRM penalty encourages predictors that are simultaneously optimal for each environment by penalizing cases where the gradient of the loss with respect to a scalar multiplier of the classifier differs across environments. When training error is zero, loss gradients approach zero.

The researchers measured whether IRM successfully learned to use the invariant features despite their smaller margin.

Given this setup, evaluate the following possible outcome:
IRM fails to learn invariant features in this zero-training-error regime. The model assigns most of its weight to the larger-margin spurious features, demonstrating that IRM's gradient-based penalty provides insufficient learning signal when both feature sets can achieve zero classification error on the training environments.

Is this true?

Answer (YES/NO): YES